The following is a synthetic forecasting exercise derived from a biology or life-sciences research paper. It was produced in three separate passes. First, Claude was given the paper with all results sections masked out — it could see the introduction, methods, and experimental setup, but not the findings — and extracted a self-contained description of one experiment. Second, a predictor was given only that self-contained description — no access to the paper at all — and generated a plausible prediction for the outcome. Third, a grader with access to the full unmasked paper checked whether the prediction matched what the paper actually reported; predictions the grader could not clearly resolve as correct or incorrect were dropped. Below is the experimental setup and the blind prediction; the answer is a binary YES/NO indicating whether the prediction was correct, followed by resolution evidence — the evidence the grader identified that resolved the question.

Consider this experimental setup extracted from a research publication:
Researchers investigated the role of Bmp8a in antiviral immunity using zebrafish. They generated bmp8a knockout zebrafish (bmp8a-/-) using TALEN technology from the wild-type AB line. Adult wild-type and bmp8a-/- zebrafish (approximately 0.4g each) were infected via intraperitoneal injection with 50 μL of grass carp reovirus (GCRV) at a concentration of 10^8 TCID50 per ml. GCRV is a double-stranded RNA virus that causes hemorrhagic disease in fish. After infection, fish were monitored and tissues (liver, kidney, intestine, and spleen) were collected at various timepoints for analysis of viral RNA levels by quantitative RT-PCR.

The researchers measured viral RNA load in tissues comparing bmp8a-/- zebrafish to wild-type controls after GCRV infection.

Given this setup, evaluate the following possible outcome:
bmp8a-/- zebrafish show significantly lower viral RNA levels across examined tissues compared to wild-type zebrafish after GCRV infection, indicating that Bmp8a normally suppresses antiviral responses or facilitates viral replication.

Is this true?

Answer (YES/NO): NO